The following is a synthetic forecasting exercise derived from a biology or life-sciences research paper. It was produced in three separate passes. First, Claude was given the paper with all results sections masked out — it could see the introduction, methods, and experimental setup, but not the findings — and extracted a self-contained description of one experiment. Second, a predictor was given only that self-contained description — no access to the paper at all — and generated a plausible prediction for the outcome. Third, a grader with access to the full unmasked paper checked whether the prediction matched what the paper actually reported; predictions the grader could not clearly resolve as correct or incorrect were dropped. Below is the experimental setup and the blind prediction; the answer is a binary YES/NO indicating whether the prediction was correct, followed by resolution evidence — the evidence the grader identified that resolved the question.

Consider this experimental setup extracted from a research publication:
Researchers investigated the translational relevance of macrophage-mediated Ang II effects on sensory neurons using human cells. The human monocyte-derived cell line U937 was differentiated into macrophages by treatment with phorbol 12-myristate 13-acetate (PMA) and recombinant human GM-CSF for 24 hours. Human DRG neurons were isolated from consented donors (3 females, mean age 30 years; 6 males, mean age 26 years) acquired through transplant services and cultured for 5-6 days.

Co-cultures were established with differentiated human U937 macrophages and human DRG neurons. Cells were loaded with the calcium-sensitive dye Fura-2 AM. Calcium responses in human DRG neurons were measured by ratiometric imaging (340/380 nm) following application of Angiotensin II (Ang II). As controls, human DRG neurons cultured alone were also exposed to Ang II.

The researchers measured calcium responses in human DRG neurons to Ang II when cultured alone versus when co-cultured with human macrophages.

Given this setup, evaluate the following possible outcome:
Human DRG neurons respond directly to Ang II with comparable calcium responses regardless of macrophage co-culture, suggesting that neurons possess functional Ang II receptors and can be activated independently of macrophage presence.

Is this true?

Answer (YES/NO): NO